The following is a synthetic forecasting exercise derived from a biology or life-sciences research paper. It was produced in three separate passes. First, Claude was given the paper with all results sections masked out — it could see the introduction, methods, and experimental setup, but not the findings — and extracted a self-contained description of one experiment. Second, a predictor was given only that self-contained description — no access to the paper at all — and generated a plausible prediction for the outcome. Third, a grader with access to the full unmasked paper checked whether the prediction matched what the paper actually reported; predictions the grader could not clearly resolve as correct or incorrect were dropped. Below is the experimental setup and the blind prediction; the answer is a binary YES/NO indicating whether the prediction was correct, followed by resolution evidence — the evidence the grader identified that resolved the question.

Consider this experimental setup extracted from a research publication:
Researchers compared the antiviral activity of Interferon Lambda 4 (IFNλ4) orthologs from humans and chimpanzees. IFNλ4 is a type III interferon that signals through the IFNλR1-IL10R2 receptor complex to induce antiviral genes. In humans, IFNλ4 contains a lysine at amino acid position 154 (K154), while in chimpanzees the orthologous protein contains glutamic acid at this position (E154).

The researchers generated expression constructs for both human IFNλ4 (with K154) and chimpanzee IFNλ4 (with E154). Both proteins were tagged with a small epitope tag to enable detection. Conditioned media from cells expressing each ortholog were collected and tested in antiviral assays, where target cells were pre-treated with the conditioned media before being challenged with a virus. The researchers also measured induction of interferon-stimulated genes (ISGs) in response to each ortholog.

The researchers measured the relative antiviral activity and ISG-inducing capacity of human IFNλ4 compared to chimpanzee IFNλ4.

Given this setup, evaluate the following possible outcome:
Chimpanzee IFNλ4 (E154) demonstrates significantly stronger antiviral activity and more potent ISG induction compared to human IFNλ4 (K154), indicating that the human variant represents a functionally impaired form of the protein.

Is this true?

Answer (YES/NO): YES